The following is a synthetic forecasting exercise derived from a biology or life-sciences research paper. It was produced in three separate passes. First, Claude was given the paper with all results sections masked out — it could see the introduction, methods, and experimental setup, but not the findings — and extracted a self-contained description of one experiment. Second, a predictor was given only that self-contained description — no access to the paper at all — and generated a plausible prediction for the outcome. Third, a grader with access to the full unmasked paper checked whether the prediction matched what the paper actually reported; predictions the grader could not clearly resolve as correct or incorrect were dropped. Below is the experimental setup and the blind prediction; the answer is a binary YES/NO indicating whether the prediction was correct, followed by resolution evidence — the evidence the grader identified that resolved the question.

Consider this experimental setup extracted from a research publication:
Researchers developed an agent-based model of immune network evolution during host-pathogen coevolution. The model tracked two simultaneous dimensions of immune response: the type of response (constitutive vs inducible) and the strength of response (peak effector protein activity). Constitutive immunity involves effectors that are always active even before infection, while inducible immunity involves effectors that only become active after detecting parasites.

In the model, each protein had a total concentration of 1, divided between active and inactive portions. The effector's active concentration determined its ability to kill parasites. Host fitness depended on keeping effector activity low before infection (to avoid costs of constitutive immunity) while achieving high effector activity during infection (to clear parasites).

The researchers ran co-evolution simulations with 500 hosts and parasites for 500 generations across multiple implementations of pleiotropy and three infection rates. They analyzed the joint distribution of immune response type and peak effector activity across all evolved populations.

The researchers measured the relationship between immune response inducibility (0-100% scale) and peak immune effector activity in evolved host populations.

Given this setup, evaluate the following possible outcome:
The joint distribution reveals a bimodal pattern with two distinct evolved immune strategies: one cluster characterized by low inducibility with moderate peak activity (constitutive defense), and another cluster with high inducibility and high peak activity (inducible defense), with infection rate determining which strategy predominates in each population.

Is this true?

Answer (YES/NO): NO